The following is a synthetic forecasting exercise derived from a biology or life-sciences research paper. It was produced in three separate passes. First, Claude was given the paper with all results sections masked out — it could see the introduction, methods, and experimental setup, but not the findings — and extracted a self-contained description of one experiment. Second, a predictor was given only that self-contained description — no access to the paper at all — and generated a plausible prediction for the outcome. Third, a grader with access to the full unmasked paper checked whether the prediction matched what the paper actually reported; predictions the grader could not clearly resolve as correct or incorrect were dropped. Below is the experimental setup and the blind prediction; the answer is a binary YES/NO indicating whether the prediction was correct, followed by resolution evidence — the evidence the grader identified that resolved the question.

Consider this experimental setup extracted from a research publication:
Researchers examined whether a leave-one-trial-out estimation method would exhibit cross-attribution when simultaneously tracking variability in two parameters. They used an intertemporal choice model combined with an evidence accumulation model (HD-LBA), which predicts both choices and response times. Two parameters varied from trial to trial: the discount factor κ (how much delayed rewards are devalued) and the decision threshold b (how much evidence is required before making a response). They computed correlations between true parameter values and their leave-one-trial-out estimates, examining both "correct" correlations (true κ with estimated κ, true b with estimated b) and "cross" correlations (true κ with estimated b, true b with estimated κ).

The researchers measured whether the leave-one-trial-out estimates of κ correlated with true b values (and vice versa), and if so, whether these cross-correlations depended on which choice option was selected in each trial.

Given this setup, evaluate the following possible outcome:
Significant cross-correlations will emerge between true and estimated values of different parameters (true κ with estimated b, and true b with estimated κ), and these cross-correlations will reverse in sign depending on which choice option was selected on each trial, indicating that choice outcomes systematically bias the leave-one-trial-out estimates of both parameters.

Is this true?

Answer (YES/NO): YES